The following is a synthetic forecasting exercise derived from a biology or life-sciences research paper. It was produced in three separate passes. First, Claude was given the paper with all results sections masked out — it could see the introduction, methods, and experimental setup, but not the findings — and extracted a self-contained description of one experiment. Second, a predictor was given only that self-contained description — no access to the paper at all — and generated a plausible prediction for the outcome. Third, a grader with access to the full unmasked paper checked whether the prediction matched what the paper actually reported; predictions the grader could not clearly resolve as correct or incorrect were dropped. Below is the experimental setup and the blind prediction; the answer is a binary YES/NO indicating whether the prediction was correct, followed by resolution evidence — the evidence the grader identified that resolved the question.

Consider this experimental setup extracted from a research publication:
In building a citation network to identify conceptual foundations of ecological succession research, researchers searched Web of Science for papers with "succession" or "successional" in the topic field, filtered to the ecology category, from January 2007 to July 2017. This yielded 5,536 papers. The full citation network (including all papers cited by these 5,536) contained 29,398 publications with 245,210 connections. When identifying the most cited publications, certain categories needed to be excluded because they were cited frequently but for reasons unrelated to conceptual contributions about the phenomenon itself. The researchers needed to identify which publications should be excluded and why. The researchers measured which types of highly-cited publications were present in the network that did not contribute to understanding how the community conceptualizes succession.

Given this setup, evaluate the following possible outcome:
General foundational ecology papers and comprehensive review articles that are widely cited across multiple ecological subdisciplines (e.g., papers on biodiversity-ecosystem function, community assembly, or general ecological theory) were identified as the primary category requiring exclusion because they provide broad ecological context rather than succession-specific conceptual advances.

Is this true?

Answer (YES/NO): NO